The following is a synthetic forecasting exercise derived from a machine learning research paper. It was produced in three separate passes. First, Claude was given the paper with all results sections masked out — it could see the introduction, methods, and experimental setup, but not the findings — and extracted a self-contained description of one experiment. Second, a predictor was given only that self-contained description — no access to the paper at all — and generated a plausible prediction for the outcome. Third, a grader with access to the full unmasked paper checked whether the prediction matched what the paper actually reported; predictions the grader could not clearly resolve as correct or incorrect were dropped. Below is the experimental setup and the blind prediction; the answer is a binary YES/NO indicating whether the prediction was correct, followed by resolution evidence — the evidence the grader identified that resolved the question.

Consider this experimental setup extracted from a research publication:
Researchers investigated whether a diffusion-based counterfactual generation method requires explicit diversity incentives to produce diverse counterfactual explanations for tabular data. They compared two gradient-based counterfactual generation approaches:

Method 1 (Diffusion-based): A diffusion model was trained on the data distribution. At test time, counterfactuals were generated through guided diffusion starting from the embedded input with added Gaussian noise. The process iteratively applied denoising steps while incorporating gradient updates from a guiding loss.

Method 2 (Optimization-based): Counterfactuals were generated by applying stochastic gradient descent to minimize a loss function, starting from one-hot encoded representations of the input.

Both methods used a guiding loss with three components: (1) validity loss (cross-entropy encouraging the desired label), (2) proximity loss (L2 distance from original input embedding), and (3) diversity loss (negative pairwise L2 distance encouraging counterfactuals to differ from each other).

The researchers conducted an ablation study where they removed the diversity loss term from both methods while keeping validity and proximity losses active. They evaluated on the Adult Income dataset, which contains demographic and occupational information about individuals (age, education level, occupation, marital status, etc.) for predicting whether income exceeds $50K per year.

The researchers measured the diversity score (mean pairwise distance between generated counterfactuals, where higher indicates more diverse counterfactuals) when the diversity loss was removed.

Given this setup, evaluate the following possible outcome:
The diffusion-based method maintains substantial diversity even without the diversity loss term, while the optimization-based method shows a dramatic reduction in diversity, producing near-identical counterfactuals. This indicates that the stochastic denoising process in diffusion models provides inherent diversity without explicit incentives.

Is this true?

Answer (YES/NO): YES